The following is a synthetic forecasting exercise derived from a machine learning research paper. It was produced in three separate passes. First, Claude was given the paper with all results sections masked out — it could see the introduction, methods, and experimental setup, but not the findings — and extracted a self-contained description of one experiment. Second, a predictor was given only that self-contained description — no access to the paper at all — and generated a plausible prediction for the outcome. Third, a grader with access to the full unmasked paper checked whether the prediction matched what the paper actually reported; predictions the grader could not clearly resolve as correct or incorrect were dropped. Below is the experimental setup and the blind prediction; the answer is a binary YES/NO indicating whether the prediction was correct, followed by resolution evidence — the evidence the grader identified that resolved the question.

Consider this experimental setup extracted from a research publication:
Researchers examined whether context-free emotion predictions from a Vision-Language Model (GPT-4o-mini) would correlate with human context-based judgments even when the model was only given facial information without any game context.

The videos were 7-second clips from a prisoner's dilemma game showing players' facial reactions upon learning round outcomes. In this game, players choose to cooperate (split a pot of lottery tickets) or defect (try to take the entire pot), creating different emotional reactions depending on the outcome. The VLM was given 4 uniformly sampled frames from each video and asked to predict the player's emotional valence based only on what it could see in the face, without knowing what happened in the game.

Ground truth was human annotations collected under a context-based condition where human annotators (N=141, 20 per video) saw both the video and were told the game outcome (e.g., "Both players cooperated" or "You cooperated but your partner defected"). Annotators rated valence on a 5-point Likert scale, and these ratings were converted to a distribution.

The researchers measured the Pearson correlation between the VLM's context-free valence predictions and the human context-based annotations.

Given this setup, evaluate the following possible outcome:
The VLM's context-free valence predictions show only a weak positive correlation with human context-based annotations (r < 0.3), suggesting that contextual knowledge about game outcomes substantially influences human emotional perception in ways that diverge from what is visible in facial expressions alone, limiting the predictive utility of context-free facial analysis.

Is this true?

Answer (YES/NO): YES